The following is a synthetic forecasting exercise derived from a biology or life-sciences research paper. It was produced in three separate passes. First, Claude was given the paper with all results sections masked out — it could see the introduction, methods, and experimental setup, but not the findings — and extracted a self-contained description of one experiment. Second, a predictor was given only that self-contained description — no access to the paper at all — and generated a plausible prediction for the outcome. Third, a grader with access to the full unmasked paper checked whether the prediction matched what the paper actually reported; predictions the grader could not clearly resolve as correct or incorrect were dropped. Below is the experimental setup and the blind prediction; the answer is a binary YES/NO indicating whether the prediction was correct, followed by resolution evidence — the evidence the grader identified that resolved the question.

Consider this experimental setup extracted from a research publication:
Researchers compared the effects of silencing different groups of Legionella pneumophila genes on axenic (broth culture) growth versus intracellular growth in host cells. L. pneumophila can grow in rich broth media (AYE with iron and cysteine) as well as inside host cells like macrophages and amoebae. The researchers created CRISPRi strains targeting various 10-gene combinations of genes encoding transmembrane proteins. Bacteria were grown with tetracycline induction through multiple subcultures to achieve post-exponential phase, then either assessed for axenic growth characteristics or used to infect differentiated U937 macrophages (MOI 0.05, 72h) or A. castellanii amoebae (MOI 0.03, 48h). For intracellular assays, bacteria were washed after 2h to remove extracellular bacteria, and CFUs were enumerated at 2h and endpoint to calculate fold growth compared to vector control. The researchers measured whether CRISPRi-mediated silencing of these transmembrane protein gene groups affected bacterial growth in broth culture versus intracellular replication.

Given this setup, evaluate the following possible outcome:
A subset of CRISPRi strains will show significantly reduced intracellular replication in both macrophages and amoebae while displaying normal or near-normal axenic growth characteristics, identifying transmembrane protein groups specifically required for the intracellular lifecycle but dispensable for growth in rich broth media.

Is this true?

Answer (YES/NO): NO